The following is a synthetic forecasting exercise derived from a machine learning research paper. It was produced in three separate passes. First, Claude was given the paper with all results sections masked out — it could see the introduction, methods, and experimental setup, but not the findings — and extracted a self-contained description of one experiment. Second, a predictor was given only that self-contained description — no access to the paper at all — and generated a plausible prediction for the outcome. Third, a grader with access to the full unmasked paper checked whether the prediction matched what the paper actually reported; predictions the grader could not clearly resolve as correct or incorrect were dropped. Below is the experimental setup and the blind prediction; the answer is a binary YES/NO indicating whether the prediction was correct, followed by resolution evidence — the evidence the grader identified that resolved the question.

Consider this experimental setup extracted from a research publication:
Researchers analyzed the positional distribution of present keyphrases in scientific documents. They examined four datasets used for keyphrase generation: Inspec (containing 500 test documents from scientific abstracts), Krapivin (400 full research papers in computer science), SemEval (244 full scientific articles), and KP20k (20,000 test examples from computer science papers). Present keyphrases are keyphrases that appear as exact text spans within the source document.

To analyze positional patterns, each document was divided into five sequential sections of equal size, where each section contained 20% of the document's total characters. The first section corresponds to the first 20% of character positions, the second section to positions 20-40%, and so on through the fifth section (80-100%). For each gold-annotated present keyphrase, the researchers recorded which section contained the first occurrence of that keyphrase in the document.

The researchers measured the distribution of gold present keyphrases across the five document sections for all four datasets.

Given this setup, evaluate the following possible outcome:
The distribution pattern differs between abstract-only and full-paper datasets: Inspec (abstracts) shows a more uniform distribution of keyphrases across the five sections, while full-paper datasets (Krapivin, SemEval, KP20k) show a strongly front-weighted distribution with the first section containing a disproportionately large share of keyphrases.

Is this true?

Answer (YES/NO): NO